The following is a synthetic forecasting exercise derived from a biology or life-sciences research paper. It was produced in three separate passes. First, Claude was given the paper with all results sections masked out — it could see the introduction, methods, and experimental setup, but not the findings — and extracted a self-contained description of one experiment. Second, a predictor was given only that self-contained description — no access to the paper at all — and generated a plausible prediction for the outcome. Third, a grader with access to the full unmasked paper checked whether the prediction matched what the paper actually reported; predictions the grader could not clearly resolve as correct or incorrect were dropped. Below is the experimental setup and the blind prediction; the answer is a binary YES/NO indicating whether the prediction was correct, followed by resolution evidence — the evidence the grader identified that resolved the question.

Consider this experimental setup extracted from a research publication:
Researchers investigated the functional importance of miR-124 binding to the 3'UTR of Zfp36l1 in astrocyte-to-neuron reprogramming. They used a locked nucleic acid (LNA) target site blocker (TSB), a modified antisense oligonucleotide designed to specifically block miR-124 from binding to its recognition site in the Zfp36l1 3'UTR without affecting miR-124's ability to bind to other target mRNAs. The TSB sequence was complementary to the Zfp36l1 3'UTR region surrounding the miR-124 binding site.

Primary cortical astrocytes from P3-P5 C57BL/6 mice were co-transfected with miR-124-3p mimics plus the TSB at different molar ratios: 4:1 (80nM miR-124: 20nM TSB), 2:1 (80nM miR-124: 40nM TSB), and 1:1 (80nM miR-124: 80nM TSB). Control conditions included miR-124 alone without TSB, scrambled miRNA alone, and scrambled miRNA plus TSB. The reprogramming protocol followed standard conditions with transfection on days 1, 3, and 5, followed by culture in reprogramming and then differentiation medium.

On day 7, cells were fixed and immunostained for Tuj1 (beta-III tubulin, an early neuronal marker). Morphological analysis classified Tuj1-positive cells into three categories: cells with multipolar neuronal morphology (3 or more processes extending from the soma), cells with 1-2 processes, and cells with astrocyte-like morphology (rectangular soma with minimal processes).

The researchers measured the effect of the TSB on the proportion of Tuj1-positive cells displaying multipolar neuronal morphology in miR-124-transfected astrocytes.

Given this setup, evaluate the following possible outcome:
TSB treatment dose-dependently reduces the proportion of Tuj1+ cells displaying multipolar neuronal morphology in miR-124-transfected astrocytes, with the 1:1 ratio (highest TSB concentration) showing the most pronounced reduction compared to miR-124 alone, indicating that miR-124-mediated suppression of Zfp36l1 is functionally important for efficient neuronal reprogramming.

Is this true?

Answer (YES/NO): NO